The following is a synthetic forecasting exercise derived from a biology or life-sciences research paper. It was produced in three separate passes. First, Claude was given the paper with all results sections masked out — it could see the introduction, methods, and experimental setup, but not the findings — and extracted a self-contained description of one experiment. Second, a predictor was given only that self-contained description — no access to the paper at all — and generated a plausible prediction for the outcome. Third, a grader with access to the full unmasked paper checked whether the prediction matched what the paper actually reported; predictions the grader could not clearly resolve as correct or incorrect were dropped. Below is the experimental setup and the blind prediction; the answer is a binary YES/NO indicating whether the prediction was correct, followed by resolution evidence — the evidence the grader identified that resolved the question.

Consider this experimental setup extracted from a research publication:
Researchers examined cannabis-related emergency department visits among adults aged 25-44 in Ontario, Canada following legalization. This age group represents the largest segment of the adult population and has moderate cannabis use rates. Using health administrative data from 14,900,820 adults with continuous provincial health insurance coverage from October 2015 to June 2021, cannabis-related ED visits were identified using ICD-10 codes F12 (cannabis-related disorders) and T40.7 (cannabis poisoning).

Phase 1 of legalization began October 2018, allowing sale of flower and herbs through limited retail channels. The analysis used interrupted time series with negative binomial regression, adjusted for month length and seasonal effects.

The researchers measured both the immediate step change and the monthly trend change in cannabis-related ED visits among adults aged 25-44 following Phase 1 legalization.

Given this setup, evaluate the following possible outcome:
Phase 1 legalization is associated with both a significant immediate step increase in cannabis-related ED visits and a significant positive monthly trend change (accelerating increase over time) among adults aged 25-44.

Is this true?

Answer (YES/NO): NO